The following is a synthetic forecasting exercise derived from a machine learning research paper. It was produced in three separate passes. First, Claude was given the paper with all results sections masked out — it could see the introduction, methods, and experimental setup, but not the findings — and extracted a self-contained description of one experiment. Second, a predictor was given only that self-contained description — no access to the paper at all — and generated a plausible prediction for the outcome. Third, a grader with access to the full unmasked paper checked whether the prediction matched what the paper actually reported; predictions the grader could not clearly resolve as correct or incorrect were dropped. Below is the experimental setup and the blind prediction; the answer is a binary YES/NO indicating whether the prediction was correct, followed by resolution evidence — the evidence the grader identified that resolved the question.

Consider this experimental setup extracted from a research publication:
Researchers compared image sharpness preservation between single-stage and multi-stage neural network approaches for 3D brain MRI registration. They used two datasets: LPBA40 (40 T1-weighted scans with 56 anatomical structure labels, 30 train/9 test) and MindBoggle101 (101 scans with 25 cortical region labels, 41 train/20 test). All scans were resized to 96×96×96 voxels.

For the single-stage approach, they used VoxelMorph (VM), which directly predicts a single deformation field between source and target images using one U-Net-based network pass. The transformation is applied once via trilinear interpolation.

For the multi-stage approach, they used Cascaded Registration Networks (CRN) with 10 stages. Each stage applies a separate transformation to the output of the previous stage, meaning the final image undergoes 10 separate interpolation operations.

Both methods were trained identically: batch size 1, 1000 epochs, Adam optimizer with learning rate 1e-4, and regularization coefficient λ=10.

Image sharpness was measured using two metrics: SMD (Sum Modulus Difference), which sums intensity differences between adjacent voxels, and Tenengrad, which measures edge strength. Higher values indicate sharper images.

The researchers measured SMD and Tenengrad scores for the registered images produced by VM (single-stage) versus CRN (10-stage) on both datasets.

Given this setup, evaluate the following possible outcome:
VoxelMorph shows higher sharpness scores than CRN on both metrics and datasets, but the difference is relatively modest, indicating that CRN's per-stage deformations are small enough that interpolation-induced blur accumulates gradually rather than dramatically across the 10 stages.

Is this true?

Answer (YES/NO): NO